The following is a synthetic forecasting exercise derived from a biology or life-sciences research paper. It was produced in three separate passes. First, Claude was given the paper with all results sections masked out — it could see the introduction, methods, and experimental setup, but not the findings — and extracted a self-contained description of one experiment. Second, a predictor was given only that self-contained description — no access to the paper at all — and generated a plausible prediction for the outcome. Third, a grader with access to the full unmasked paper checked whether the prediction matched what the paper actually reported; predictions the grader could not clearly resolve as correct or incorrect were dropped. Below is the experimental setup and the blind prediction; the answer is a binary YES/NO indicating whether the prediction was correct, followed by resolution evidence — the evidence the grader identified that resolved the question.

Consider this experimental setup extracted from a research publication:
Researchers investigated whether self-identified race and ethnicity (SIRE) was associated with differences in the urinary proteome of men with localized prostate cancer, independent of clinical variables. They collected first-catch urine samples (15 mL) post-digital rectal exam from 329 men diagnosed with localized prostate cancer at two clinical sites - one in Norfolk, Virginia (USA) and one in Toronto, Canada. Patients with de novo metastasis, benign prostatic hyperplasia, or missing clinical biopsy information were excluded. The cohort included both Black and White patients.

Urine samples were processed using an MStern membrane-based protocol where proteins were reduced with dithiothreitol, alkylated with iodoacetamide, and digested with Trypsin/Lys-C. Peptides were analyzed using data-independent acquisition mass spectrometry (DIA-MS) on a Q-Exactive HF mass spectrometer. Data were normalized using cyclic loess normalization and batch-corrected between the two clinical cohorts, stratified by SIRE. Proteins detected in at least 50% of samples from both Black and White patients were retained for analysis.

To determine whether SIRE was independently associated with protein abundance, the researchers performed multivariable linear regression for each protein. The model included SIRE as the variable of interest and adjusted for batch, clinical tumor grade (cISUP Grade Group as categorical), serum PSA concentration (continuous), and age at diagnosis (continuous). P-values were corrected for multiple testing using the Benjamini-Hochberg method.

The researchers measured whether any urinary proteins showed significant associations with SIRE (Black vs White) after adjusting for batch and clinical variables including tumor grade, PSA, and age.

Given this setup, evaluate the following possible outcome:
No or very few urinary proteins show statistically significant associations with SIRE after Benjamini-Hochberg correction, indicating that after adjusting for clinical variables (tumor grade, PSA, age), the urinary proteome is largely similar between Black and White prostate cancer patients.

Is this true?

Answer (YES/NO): NO